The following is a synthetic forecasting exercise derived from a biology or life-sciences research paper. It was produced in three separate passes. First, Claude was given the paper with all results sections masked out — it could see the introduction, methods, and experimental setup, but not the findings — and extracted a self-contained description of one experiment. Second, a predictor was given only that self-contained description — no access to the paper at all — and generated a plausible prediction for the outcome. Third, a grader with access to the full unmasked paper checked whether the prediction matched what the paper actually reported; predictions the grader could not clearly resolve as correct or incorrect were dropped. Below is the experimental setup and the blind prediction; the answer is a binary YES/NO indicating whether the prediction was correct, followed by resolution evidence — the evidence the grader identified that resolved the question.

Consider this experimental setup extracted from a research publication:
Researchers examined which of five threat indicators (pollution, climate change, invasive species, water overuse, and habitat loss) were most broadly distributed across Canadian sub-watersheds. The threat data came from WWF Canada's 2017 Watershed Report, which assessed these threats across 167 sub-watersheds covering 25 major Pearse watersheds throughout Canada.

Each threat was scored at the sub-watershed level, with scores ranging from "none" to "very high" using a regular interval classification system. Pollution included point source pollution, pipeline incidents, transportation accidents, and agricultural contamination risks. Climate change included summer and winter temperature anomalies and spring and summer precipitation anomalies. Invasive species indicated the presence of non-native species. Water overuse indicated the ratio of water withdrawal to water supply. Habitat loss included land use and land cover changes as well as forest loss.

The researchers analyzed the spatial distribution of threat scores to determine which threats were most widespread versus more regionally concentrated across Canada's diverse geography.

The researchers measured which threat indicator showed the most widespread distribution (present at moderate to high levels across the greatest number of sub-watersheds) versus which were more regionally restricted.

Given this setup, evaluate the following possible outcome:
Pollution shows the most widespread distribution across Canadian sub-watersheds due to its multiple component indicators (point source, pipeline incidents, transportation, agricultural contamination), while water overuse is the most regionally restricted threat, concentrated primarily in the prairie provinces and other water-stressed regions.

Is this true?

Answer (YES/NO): NO